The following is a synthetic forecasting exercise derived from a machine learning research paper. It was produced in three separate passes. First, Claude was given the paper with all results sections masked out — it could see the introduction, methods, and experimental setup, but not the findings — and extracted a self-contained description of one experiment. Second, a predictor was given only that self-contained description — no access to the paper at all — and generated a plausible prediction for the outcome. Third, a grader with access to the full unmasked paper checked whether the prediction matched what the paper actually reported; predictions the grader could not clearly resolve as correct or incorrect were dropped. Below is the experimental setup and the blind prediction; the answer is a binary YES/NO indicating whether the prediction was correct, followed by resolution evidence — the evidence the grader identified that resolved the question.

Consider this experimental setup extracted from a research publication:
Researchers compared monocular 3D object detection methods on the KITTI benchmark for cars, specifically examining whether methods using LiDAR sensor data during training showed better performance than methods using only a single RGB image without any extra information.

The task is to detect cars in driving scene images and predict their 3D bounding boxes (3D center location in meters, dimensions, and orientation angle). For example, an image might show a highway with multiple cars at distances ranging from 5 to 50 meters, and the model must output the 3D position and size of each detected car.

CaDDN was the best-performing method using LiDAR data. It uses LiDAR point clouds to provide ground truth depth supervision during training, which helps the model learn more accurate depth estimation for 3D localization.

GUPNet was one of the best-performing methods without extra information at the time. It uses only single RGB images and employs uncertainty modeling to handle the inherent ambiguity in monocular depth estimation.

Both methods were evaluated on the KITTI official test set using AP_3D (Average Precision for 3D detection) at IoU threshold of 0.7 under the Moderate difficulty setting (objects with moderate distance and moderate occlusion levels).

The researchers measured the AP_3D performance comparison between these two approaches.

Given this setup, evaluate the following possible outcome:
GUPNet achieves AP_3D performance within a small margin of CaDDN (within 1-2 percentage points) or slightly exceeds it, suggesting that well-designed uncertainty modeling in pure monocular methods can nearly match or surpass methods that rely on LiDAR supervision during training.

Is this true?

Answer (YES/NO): YES